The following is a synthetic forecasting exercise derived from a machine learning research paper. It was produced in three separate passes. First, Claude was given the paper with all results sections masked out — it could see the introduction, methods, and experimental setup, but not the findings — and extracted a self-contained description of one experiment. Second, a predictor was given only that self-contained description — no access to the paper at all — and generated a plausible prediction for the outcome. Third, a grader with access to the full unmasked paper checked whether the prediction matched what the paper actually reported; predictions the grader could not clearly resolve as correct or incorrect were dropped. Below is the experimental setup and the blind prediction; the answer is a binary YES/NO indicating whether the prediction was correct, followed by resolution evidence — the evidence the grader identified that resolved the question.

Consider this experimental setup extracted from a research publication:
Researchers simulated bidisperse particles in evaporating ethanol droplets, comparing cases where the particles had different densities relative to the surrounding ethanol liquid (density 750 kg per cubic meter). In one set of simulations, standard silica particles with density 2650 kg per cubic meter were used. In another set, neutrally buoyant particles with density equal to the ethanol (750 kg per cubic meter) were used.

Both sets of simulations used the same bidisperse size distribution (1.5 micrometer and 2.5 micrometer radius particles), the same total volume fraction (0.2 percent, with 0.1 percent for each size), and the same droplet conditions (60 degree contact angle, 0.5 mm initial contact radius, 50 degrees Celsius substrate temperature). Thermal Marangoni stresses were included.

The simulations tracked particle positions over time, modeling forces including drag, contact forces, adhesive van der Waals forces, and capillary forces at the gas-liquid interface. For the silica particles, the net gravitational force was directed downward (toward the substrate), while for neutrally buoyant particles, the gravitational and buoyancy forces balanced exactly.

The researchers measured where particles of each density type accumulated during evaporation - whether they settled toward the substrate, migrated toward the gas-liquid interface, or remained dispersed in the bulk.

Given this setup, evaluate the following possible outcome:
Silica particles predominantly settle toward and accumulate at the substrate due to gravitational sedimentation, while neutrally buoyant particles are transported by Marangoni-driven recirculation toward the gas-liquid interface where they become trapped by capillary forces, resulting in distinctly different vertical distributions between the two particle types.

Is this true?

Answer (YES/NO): NO